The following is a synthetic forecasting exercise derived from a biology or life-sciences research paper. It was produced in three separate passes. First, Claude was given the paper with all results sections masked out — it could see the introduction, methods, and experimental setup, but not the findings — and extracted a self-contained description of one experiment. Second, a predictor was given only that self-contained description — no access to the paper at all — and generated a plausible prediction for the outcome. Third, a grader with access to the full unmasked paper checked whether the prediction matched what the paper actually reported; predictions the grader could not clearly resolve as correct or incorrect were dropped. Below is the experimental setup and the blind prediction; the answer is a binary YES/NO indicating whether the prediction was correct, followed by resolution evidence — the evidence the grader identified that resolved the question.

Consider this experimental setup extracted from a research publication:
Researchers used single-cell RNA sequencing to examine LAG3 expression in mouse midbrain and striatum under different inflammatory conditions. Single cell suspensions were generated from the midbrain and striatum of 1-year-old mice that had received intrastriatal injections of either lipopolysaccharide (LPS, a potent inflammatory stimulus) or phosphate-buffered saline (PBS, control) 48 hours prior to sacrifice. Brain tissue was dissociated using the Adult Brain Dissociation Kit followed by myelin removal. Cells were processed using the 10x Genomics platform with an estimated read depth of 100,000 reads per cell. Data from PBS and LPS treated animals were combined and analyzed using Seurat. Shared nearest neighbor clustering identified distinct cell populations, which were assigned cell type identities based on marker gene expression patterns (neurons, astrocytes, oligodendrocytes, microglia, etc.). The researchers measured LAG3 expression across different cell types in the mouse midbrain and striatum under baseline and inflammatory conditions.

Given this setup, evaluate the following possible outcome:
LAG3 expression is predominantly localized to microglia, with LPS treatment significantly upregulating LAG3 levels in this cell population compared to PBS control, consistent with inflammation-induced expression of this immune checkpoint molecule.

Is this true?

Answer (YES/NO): NO